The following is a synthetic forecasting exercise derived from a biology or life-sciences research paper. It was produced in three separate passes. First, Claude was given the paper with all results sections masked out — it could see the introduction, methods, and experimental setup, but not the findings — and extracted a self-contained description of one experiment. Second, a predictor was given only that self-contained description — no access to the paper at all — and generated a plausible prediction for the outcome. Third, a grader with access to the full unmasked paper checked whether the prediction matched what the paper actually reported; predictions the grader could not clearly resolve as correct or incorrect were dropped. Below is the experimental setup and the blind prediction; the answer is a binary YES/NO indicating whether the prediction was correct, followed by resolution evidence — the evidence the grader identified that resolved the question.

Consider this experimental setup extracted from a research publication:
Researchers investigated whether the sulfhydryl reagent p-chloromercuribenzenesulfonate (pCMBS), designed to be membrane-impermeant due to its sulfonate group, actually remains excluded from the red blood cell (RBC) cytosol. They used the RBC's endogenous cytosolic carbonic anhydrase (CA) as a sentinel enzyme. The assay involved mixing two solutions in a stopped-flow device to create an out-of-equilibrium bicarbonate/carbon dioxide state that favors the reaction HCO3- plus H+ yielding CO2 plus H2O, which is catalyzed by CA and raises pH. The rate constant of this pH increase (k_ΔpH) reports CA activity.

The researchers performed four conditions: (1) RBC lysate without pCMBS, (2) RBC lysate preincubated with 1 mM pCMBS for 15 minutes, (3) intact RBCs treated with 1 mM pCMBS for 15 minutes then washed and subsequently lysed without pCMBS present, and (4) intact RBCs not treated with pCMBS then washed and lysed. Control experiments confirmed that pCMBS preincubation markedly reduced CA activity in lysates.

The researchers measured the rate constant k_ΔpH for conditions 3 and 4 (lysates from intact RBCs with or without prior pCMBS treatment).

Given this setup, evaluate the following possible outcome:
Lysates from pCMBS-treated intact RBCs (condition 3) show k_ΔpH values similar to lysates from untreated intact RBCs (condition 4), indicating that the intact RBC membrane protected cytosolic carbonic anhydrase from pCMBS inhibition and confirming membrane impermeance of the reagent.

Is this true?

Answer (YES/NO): YES